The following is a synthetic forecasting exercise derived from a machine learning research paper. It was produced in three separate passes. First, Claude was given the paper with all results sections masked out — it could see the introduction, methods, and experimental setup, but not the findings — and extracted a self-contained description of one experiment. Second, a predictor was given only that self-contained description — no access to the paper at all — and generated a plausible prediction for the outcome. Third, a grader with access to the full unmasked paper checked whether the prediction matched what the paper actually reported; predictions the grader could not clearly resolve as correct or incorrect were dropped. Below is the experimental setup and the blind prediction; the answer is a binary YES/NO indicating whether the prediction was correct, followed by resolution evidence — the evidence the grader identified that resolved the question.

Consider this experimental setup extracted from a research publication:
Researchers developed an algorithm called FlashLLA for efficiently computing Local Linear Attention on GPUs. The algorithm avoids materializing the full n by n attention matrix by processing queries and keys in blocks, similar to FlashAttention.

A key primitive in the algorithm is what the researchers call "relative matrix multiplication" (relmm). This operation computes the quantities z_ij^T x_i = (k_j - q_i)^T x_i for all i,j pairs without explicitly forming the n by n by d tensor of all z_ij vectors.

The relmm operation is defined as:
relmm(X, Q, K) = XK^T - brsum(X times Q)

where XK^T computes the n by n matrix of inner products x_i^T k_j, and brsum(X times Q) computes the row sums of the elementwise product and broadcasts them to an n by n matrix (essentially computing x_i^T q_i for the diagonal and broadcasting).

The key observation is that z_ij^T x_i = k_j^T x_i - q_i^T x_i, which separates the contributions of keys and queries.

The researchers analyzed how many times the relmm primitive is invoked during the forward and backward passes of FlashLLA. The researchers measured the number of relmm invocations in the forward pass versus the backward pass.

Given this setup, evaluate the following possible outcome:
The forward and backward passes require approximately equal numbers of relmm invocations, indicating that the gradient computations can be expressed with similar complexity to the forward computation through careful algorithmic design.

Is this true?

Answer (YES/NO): NO